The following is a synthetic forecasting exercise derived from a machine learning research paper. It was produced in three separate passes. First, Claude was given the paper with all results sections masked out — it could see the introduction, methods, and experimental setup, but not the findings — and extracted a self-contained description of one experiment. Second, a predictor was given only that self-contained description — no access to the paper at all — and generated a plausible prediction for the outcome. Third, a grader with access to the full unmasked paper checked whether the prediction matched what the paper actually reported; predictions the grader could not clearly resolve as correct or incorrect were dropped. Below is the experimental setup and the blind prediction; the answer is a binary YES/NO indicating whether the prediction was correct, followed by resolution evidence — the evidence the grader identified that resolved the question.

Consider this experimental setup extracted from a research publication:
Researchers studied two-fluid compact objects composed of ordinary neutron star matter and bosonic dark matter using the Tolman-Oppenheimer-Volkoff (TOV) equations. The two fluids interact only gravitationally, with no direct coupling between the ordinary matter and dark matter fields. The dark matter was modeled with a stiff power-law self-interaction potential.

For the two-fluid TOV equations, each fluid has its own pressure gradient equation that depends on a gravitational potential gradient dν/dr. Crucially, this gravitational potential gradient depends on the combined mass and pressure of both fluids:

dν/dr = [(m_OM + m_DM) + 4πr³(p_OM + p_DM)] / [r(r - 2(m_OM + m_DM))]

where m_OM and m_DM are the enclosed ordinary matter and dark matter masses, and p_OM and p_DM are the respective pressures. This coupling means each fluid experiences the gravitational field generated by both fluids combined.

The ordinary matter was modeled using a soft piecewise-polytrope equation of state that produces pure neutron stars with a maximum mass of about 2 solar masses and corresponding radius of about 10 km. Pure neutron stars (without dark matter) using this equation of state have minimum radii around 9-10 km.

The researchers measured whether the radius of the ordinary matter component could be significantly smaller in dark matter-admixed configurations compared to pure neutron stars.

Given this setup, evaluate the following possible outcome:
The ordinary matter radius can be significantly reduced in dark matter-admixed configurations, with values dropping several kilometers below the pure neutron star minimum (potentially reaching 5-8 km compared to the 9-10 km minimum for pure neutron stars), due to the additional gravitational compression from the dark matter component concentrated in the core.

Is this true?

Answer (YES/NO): NO